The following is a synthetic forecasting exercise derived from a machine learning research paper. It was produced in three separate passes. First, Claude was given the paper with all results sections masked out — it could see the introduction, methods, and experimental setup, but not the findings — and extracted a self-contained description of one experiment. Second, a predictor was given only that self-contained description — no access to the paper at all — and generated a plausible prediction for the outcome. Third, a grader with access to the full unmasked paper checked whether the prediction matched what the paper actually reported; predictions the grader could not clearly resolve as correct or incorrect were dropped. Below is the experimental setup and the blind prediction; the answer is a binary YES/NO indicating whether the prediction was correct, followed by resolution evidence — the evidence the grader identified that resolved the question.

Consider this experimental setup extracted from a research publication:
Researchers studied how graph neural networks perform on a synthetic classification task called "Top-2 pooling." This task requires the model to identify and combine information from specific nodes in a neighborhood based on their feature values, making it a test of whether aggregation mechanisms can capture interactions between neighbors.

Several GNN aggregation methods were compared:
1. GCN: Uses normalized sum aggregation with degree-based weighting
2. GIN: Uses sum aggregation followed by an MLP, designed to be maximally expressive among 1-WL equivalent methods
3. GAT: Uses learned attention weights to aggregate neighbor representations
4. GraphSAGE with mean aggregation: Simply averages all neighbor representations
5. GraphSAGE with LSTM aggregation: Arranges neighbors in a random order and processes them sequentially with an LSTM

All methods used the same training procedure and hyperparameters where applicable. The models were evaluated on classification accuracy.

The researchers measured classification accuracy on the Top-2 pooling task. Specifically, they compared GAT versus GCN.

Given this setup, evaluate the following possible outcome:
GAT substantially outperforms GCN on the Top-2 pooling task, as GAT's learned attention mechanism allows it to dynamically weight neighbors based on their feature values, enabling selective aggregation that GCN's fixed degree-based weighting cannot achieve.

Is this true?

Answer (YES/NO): NO